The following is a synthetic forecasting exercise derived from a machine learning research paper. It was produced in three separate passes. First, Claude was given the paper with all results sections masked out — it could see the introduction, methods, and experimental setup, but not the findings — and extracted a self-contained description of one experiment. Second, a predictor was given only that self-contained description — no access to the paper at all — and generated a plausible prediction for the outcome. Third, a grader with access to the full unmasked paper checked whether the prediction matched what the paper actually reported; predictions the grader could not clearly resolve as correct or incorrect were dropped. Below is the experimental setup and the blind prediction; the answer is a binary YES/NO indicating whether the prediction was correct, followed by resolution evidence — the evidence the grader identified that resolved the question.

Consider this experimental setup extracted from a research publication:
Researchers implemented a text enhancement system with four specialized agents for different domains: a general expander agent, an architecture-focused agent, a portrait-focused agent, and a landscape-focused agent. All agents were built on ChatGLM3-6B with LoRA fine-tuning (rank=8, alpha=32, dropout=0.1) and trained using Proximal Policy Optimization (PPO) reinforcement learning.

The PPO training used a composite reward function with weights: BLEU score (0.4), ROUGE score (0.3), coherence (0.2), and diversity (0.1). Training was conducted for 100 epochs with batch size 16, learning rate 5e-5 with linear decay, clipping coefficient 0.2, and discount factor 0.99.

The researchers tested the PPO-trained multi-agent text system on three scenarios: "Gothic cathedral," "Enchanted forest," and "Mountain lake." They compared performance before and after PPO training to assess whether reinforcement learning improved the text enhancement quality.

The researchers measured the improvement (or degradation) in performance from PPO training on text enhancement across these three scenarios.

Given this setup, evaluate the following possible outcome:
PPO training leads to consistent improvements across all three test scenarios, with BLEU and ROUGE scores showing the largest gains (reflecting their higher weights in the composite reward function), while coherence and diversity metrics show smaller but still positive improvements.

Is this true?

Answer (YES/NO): NO